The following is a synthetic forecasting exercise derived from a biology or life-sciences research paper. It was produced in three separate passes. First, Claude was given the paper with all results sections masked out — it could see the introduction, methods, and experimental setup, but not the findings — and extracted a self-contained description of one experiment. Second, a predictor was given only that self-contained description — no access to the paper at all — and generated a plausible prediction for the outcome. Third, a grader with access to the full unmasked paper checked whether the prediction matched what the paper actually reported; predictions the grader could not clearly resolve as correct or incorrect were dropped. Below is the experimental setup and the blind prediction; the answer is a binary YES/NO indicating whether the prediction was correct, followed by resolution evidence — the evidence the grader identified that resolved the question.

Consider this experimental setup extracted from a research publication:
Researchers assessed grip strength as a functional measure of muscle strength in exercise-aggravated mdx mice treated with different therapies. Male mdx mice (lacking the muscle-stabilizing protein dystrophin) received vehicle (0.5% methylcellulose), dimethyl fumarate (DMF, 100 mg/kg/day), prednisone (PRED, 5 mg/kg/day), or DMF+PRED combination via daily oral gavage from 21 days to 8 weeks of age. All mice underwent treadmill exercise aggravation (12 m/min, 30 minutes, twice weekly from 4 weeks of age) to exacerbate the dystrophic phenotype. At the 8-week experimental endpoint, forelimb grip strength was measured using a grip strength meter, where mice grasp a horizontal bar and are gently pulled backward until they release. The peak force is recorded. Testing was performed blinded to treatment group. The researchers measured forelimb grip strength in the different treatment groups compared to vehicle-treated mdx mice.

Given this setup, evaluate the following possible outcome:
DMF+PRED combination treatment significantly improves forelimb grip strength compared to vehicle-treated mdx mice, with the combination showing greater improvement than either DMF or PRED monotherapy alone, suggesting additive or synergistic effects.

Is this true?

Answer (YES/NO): NO